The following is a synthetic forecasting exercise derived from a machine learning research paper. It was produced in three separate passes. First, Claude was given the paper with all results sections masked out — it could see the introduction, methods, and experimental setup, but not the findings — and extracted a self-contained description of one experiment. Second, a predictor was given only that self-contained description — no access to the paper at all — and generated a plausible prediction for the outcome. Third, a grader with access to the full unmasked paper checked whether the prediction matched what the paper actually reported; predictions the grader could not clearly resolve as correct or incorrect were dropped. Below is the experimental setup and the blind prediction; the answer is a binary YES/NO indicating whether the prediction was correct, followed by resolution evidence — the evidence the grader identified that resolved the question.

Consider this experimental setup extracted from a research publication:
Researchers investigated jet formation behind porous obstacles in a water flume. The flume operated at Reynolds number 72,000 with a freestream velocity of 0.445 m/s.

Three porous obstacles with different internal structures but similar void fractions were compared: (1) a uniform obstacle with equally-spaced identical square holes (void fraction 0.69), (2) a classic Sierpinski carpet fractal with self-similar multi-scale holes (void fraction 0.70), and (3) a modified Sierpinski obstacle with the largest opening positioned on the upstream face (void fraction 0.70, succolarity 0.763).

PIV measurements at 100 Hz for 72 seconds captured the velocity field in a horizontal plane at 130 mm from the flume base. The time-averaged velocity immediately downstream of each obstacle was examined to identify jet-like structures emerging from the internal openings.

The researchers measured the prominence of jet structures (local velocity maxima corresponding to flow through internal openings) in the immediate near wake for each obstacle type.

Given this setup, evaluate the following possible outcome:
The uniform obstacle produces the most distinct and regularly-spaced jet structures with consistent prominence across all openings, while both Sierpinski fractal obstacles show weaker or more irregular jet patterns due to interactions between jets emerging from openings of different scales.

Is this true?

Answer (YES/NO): YES